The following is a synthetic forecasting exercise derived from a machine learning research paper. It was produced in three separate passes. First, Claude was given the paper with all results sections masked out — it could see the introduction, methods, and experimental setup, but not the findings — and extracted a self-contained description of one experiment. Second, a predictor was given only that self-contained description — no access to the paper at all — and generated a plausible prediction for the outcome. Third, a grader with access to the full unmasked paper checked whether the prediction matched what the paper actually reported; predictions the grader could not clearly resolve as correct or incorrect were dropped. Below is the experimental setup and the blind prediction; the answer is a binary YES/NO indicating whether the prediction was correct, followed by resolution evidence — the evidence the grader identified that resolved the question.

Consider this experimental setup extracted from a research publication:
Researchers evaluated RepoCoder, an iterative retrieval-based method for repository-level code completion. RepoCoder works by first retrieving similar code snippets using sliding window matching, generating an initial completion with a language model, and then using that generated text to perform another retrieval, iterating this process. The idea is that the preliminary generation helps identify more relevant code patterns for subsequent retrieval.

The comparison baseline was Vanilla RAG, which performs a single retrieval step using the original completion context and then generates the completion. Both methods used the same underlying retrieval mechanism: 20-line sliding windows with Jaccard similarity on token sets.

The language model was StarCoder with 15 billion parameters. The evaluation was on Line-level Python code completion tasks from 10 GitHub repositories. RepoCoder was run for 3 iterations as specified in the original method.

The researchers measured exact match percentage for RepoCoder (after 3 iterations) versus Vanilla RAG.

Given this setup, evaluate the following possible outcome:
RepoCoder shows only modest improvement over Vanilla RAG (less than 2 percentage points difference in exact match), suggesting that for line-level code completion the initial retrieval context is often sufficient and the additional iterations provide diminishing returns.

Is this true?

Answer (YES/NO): YES